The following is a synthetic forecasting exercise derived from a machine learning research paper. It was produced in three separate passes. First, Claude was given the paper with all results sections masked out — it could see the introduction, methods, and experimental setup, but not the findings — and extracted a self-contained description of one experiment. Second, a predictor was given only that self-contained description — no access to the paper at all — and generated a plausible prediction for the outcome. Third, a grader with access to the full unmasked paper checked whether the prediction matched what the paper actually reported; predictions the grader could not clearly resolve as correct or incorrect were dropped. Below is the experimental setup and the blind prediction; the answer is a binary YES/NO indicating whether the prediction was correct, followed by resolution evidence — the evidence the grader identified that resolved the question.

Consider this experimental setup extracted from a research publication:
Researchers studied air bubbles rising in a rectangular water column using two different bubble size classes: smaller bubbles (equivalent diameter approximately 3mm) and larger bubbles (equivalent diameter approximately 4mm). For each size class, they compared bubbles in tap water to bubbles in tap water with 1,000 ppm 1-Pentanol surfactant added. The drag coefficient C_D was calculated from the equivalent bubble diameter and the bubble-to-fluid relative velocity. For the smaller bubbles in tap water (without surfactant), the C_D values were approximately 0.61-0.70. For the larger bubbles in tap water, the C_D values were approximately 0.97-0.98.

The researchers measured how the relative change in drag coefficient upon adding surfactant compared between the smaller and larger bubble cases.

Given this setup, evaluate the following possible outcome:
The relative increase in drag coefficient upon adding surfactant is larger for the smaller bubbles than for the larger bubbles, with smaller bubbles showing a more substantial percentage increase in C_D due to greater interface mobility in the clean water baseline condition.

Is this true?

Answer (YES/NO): YES